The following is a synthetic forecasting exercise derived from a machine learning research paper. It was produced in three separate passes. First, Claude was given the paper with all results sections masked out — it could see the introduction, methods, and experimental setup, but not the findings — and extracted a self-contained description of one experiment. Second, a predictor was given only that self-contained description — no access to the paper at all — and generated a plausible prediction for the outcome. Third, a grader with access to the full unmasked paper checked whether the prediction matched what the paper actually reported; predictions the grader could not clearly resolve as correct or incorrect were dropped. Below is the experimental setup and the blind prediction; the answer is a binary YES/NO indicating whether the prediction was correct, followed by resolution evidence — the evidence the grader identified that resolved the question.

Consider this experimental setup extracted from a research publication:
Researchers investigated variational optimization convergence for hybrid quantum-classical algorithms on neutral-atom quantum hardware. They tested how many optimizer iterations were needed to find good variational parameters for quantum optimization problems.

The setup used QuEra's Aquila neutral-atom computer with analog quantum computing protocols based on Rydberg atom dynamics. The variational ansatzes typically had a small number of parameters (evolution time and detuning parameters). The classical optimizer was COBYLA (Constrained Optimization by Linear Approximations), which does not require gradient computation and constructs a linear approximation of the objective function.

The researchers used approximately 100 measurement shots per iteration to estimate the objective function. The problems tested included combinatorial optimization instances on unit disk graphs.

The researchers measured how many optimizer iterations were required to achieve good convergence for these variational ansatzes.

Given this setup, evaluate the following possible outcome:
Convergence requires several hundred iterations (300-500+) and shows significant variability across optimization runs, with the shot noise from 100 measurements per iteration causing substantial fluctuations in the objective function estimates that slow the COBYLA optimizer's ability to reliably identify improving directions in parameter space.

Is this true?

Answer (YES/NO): NO